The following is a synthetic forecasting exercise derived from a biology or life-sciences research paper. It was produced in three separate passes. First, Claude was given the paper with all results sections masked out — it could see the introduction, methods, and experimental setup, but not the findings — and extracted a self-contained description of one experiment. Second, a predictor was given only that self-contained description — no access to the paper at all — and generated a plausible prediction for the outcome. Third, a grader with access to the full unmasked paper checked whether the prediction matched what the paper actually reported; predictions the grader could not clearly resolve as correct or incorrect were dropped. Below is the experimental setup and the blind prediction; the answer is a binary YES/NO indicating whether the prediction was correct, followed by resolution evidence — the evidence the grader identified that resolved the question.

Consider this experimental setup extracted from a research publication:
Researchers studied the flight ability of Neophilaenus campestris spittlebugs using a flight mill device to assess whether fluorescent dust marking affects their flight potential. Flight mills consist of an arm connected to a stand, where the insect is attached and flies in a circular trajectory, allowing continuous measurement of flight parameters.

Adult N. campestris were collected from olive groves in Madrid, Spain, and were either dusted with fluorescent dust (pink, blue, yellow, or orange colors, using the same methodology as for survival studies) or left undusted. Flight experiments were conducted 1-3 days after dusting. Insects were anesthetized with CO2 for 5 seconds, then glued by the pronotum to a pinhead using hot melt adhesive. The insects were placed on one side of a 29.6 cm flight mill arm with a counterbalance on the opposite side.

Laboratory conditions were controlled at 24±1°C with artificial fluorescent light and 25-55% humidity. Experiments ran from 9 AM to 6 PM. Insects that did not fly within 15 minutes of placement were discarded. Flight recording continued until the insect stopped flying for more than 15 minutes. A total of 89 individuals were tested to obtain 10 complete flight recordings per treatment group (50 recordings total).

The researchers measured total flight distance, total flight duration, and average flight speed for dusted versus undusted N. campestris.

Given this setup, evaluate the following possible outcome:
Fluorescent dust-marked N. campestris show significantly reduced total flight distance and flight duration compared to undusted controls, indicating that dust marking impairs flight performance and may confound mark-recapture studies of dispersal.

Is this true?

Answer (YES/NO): NO